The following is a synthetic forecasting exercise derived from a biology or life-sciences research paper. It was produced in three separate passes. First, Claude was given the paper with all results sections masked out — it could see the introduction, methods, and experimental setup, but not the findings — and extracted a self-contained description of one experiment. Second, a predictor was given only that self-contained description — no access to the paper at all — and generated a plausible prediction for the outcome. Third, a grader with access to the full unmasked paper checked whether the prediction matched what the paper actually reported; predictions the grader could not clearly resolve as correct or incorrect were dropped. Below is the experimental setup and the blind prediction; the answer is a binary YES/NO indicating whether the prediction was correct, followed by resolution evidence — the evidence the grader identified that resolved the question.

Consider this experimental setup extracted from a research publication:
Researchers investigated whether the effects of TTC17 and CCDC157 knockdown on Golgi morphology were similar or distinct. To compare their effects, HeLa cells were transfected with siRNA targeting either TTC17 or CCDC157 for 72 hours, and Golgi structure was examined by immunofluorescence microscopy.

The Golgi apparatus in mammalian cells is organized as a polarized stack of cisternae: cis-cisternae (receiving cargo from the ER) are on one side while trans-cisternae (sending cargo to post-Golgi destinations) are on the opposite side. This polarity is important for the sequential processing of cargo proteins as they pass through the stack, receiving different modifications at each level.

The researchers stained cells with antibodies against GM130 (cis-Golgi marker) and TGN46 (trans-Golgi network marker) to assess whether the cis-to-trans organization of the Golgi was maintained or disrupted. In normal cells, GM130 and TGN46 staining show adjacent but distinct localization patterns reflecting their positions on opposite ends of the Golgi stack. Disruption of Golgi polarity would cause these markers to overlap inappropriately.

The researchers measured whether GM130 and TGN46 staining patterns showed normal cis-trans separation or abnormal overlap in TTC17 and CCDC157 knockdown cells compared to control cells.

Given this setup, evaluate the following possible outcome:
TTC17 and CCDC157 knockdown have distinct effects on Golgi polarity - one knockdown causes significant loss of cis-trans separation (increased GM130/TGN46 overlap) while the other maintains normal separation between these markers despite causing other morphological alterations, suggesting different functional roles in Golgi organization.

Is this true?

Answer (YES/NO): YES